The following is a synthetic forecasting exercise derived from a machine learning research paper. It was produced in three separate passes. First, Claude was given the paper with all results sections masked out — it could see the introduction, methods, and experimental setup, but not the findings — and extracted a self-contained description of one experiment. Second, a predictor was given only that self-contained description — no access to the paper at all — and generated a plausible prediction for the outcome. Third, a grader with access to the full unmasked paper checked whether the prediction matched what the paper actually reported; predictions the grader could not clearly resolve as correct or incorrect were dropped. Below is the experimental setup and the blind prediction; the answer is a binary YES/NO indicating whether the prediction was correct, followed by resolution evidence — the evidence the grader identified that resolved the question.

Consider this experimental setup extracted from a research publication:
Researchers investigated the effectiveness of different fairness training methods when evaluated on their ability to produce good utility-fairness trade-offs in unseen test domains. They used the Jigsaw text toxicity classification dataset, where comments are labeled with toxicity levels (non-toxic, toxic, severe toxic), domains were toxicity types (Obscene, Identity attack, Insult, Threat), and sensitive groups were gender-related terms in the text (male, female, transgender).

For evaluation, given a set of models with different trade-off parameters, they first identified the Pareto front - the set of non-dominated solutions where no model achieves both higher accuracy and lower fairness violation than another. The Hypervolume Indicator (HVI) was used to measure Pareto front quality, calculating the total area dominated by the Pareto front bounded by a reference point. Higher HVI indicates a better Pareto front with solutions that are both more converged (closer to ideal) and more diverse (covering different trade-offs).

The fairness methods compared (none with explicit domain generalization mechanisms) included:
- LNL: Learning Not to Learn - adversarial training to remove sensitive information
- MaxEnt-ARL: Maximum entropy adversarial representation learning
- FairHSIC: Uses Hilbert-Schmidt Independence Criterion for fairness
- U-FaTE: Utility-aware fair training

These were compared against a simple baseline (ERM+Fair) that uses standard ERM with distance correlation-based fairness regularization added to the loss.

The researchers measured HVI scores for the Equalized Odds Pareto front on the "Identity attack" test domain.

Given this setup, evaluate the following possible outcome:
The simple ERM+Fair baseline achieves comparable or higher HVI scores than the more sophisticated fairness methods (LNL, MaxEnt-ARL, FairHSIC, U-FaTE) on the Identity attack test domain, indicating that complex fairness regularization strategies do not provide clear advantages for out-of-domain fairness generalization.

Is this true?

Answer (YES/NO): YES